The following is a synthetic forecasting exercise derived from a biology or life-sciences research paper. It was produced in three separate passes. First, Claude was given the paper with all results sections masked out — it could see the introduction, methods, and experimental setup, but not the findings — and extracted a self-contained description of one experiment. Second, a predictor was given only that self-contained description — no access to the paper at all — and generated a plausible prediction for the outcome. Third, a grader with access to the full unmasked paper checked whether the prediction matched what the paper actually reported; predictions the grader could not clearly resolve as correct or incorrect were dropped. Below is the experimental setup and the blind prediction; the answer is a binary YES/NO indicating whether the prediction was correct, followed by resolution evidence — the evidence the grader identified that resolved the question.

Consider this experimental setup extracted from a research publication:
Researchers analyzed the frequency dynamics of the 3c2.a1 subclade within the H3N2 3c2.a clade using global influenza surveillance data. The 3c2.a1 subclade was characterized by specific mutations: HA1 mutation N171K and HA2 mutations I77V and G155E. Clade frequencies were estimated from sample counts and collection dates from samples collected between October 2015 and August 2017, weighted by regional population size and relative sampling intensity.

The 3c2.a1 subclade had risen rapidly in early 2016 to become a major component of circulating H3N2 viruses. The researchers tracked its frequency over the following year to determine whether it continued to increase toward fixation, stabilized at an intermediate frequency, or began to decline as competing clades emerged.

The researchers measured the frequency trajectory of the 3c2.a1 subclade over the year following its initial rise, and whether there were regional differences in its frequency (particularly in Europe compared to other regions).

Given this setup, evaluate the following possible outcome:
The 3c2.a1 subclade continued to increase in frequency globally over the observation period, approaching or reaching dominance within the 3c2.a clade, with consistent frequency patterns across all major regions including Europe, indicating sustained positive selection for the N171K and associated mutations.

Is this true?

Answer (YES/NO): NO